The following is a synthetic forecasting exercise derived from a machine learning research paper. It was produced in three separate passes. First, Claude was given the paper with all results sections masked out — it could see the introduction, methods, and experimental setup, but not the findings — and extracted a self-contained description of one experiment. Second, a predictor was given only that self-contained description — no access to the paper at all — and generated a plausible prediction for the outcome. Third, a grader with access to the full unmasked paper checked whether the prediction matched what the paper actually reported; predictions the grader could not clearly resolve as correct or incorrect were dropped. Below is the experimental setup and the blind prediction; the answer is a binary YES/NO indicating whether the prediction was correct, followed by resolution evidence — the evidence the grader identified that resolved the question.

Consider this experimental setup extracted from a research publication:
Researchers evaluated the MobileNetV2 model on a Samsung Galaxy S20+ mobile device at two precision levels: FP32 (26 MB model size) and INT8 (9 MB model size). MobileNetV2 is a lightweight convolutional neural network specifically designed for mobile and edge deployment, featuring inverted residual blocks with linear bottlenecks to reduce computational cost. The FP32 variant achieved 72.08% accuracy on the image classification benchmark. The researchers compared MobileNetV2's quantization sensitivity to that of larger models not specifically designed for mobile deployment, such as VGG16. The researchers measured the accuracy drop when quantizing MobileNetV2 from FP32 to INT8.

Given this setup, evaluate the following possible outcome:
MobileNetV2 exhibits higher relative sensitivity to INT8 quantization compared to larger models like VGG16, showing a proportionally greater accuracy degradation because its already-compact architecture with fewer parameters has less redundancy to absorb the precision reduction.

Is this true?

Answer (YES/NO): YES